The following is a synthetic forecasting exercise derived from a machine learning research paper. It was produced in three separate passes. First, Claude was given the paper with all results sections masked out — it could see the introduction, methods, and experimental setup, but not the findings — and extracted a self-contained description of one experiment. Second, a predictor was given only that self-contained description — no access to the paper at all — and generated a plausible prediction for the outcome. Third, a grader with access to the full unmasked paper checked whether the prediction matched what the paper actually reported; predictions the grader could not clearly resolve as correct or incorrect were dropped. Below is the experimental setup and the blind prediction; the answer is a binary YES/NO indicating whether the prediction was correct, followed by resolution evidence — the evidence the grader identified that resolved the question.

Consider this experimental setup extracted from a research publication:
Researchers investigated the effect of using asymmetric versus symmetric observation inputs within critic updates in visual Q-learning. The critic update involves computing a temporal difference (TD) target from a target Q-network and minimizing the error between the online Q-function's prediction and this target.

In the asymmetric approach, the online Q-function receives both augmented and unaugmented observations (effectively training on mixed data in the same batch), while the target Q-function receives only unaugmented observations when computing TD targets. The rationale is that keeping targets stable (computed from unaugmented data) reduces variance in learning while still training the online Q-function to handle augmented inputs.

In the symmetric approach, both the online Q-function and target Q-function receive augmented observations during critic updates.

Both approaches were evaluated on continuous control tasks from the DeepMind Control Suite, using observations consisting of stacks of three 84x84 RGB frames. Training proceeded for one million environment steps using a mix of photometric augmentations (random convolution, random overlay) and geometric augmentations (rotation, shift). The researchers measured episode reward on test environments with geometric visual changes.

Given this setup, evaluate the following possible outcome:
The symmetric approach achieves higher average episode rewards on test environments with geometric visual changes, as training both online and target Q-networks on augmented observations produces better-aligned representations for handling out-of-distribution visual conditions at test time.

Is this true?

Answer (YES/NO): NO